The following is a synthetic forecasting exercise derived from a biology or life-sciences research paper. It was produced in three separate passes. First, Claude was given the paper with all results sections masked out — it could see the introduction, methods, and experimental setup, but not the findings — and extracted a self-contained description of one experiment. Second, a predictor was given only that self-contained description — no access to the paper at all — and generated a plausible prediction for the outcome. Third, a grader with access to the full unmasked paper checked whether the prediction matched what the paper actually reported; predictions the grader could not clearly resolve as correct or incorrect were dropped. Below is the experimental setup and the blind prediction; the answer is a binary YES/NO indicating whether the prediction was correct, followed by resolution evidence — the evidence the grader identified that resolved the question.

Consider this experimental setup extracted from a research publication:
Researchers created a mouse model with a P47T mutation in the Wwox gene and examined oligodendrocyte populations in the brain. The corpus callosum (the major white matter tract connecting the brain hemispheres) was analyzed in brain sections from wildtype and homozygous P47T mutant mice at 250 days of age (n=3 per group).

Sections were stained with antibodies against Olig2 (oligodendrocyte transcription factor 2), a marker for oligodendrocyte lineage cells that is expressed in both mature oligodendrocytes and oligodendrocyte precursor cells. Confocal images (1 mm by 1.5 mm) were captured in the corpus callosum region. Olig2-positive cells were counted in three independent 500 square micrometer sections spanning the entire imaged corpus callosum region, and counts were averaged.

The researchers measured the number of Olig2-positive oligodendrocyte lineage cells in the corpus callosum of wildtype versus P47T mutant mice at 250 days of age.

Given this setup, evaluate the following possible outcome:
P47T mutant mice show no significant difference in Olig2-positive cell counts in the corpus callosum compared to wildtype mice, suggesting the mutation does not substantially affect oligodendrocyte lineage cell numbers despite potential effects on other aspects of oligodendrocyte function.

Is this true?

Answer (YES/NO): NO